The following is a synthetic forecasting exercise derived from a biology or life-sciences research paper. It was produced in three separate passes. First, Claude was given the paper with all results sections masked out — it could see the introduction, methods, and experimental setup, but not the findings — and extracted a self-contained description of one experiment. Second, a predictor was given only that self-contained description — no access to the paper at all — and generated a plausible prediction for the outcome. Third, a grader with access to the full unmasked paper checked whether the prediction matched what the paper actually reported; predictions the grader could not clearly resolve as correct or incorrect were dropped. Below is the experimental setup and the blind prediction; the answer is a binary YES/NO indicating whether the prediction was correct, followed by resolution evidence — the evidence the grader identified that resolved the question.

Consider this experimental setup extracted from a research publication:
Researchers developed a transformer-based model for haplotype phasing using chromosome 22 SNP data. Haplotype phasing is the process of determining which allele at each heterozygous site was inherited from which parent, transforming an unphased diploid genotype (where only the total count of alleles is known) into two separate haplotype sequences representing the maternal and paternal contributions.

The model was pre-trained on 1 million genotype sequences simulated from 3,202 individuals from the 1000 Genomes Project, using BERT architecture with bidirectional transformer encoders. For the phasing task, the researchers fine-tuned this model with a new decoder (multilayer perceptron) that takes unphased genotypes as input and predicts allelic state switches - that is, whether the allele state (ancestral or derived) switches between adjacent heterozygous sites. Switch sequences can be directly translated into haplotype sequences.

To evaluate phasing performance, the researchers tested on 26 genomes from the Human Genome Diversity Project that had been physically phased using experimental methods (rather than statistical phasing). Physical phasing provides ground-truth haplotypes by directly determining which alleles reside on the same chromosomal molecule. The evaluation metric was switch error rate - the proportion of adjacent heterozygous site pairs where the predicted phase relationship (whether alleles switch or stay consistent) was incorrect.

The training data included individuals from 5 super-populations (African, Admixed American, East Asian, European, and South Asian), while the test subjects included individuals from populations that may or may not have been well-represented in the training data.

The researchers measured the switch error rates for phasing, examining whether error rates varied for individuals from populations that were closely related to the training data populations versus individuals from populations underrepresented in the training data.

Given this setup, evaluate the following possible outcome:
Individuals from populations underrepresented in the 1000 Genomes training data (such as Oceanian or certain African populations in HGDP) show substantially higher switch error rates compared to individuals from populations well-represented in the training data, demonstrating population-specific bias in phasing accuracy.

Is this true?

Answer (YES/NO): YES